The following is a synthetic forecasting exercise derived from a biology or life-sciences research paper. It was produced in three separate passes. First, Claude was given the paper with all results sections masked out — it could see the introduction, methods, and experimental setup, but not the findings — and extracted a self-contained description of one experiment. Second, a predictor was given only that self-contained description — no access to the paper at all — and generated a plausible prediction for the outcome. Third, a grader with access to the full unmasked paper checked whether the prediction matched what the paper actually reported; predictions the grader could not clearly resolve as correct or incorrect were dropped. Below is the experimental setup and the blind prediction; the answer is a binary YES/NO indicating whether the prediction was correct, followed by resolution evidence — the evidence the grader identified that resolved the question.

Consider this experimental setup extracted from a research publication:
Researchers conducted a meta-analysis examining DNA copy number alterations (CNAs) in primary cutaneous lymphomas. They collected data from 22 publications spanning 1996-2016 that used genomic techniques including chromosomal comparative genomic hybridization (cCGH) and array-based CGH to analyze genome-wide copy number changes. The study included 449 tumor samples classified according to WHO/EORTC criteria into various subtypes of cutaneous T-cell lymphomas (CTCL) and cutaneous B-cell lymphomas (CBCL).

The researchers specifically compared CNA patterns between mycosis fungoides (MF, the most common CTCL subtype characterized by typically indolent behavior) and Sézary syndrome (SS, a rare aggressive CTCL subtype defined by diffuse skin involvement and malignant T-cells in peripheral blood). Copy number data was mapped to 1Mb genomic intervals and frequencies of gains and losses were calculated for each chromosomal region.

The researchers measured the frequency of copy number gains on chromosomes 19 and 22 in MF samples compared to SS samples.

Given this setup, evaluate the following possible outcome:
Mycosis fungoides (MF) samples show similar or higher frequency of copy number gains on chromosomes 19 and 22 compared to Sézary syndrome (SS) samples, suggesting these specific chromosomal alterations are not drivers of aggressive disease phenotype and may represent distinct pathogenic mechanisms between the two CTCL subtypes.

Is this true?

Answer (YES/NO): YES